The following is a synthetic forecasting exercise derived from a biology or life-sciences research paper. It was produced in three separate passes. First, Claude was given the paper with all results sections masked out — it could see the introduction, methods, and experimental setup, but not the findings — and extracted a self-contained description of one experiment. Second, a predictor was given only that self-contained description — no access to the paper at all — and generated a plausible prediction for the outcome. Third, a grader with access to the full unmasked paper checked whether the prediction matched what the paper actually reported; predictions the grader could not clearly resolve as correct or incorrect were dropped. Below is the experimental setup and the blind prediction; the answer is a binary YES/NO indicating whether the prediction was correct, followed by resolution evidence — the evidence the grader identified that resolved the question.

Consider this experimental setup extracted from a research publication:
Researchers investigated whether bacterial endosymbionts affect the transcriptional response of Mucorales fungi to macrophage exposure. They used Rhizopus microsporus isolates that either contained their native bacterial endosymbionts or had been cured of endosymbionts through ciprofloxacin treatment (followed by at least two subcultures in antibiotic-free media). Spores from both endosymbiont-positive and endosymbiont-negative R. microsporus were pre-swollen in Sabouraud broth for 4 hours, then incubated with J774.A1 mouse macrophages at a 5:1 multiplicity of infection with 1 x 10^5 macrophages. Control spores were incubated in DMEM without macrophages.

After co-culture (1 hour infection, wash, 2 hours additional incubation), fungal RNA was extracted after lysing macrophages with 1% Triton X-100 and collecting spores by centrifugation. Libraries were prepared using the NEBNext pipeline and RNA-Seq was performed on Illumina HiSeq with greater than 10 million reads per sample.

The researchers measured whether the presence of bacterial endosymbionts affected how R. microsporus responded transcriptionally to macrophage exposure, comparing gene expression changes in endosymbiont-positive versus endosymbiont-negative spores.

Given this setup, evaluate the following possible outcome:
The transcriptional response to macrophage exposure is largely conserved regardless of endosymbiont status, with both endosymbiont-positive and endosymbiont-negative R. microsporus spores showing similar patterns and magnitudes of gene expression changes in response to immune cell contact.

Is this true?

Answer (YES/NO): NO